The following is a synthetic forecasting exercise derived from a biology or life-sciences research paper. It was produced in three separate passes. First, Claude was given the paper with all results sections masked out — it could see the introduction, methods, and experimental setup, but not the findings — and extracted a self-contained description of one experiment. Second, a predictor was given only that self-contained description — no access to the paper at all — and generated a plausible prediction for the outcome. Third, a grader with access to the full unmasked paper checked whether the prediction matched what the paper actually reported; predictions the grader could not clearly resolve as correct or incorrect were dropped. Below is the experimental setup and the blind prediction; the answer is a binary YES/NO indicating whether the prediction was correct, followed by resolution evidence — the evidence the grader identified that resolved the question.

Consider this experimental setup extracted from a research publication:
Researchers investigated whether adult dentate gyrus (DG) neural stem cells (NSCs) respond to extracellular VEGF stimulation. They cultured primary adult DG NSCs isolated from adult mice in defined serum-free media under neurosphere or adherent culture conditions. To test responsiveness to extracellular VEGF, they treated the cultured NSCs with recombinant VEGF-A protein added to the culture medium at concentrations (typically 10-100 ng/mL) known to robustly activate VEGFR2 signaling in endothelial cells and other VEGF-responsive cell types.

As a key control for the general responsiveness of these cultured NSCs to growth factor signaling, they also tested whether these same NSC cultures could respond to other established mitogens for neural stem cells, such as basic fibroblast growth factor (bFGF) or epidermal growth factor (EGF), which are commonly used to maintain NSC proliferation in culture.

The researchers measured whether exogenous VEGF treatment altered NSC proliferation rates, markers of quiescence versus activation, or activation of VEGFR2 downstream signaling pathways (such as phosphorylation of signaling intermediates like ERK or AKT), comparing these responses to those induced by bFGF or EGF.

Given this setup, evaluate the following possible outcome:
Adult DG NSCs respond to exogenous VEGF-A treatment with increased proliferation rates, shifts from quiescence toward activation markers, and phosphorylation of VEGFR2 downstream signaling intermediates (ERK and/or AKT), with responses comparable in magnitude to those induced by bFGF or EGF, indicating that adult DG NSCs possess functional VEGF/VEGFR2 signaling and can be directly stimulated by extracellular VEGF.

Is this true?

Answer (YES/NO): NO